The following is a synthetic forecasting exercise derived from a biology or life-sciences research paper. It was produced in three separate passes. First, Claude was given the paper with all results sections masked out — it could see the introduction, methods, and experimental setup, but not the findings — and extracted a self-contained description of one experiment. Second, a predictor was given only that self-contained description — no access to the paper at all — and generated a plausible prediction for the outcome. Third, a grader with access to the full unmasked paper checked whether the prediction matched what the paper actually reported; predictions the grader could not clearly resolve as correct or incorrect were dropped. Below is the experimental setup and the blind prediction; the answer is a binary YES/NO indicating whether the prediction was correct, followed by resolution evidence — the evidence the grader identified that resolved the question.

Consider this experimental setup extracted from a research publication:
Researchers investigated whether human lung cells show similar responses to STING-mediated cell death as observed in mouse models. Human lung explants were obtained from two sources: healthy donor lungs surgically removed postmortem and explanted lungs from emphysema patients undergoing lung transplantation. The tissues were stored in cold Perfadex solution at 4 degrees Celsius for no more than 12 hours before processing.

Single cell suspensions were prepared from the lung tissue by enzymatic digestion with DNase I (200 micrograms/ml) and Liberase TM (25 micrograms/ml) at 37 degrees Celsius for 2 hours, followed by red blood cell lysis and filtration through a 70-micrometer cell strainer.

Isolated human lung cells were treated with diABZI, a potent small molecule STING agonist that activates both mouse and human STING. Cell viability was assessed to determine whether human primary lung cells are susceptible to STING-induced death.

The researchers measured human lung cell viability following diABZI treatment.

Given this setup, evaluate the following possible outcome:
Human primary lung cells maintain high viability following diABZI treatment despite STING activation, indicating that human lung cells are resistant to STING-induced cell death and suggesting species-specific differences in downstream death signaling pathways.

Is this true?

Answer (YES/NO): NO